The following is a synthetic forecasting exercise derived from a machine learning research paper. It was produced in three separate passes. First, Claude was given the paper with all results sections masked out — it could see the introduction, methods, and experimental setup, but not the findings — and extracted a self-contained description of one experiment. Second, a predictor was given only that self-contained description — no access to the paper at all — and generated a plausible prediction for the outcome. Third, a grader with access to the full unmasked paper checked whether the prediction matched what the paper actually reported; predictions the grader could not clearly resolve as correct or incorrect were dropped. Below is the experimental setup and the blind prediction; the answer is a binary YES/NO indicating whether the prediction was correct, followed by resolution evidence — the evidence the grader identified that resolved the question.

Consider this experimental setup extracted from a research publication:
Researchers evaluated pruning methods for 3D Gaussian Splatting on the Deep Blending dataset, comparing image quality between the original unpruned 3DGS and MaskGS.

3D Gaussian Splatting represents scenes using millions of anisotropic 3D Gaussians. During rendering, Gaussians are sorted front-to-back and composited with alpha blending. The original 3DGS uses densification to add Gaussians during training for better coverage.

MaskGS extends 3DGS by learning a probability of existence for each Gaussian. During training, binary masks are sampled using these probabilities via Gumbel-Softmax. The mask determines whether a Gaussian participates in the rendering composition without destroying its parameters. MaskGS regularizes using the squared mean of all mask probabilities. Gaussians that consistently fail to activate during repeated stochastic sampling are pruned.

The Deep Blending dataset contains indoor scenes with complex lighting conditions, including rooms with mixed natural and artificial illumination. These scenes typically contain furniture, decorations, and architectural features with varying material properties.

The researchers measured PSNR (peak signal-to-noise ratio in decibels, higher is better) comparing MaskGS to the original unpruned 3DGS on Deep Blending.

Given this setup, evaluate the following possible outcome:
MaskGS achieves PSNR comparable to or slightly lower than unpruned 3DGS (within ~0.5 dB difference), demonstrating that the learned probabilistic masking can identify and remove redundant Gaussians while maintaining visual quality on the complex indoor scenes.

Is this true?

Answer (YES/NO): NO